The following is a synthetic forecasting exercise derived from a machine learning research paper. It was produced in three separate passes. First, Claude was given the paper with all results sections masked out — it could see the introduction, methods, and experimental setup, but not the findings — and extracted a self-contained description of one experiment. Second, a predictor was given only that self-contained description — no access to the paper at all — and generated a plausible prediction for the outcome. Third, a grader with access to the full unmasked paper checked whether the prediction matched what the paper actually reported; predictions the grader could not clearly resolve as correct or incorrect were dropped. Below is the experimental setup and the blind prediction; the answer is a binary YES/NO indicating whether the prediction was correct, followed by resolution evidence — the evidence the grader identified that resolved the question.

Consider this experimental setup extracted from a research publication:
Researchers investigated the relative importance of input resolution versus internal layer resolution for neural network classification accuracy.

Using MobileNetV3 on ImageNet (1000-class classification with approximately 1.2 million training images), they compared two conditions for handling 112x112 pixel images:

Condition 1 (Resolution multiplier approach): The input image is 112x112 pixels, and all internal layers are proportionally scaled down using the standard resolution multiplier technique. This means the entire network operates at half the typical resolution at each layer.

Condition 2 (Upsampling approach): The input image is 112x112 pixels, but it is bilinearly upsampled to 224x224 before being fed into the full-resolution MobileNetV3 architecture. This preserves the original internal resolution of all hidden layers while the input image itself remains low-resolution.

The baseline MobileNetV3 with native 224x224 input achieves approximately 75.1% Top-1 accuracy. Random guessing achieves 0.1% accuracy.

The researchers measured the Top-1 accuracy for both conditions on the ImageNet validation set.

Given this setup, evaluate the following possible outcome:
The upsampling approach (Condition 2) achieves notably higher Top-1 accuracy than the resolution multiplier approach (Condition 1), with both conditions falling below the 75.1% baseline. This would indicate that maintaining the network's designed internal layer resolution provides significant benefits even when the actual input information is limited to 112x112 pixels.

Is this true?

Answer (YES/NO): YES